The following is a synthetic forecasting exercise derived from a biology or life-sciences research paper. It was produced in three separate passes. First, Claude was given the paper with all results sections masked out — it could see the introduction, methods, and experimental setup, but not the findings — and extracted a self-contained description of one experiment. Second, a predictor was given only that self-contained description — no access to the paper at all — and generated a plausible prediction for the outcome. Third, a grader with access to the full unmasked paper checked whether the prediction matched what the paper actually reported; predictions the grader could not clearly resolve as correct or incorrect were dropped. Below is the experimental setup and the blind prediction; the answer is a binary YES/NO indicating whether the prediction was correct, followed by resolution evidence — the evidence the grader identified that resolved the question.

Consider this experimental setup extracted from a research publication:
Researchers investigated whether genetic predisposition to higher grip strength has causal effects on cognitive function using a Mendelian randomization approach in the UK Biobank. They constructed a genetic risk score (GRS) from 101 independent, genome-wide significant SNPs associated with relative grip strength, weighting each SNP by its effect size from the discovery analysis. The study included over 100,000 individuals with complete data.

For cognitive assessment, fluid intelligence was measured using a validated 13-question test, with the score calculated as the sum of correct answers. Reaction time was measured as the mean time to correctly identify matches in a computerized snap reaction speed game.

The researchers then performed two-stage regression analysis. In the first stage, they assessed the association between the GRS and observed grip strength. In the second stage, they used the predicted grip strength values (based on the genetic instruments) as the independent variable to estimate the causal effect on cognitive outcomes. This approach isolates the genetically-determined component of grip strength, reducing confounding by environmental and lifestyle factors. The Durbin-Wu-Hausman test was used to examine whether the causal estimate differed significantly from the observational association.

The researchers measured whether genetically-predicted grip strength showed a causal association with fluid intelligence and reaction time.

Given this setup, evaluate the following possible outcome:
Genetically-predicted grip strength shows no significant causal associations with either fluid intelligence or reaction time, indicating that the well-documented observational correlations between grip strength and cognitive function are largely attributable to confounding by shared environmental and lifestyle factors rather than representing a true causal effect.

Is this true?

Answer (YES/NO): NO